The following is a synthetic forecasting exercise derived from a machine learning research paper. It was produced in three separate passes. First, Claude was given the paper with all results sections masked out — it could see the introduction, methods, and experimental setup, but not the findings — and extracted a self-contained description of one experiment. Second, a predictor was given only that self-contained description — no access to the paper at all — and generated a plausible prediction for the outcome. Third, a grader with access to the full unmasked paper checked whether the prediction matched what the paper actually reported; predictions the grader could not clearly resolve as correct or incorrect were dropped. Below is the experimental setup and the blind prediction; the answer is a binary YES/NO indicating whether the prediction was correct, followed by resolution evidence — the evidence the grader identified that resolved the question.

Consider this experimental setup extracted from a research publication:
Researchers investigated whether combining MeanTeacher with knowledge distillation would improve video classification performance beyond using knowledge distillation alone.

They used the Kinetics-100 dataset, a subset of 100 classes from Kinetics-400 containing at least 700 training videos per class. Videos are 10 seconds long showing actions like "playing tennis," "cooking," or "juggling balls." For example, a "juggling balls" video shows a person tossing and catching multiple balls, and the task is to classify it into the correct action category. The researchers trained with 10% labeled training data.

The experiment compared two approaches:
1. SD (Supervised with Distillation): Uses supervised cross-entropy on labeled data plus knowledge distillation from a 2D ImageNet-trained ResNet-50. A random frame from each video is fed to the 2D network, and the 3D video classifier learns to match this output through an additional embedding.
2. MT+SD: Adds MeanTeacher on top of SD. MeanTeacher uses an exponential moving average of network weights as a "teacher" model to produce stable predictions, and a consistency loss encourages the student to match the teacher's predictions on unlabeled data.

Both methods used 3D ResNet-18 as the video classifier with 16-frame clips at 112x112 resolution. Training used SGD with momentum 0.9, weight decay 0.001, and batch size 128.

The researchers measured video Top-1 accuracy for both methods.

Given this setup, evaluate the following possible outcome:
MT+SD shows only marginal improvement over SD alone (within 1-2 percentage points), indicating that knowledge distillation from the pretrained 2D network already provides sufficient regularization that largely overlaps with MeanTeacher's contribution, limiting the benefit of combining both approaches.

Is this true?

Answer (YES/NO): NO